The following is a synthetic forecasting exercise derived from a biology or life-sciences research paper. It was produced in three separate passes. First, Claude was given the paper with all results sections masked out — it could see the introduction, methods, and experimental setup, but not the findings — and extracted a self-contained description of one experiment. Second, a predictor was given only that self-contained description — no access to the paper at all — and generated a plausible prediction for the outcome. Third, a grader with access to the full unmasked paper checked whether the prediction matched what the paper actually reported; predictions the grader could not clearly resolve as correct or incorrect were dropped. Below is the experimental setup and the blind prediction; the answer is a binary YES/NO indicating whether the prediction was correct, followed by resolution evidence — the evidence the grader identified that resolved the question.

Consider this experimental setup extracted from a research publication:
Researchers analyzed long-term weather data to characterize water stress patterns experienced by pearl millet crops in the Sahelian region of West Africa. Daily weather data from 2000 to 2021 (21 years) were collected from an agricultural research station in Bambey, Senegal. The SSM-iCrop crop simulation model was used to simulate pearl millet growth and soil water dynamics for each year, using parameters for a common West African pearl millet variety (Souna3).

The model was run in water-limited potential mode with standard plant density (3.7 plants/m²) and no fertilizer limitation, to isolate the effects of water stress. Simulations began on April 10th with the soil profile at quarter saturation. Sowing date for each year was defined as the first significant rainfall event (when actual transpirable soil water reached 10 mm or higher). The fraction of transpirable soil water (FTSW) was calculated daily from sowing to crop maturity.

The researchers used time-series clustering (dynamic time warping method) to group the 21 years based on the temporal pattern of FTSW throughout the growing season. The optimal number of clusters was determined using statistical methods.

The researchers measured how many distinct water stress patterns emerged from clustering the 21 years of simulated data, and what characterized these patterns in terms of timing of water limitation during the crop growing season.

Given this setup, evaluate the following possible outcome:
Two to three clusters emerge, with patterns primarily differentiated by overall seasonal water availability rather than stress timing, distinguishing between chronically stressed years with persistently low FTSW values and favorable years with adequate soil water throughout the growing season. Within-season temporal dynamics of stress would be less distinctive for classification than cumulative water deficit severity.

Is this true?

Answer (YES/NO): NO